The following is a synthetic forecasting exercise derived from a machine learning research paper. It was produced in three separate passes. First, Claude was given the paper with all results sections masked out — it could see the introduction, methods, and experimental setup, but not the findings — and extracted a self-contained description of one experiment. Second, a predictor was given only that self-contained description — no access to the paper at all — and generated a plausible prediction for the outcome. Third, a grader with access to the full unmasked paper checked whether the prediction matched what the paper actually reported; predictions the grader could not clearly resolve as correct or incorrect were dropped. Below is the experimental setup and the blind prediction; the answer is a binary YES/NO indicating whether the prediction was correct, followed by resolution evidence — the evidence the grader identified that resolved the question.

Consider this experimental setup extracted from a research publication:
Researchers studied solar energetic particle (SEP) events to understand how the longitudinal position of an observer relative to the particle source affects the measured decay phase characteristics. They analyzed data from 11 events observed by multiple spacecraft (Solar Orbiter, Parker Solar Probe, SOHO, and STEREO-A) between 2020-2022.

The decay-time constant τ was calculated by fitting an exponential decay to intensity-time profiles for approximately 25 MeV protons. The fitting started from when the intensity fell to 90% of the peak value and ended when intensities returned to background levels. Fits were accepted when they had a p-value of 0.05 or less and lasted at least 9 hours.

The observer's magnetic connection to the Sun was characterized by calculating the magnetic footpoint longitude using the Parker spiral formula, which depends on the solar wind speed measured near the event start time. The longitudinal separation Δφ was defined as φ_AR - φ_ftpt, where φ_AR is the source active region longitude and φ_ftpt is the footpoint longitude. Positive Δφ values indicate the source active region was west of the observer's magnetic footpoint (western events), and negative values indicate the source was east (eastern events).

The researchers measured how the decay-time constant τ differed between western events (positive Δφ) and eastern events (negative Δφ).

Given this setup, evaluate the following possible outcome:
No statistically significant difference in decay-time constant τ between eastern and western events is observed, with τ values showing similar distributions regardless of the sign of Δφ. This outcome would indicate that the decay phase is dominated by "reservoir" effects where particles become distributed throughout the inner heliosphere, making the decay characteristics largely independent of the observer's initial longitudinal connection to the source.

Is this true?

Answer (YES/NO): NO